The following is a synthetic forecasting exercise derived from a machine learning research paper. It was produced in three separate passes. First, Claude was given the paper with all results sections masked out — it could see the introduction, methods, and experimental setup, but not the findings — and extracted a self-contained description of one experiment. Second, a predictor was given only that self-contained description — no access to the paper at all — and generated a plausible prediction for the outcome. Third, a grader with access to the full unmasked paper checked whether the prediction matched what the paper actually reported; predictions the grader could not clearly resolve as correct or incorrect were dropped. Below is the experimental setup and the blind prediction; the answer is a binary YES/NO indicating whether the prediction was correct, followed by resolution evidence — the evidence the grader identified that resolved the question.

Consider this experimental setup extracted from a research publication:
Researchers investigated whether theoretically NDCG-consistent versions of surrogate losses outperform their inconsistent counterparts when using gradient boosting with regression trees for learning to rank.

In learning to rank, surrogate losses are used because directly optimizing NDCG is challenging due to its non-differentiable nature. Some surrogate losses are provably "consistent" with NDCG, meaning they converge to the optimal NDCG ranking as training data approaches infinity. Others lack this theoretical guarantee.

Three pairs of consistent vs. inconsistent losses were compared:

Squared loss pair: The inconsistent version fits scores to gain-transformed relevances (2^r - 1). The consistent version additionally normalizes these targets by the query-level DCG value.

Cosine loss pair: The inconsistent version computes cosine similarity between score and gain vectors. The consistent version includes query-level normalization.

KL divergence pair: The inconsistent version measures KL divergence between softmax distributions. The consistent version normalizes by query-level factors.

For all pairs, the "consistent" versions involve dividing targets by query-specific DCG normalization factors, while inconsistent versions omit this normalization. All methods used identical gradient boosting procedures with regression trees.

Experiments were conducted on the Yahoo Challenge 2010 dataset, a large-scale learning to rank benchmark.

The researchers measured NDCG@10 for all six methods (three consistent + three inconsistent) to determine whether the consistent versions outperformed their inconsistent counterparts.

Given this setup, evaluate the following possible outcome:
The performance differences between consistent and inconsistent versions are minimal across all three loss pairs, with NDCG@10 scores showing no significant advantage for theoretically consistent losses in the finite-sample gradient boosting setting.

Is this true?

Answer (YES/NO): NO